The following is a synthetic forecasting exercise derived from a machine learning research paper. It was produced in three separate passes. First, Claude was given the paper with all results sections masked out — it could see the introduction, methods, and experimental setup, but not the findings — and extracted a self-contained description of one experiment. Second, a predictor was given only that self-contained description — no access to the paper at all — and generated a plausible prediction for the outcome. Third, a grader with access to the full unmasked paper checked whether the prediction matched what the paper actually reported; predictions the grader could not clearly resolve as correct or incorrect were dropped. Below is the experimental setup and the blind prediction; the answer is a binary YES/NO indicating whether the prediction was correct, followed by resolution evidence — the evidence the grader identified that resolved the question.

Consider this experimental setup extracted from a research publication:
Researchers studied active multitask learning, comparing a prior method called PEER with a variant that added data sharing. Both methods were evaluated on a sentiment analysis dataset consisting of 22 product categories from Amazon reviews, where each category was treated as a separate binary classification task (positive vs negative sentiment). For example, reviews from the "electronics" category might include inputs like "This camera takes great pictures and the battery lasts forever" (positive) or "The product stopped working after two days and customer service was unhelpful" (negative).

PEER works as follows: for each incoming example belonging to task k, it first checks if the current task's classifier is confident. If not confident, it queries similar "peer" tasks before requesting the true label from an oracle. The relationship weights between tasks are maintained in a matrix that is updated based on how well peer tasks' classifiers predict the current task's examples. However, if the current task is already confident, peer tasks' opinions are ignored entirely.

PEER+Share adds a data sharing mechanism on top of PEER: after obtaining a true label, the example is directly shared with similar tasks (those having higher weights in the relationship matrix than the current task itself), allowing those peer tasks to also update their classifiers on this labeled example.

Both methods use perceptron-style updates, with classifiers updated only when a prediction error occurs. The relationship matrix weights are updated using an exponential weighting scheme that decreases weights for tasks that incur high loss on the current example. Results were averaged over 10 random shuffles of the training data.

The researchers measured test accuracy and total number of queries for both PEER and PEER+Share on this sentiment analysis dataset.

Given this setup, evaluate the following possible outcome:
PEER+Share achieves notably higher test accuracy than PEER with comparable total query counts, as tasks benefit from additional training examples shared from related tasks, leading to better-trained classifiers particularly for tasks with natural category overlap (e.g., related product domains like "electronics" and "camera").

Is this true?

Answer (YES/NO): NO